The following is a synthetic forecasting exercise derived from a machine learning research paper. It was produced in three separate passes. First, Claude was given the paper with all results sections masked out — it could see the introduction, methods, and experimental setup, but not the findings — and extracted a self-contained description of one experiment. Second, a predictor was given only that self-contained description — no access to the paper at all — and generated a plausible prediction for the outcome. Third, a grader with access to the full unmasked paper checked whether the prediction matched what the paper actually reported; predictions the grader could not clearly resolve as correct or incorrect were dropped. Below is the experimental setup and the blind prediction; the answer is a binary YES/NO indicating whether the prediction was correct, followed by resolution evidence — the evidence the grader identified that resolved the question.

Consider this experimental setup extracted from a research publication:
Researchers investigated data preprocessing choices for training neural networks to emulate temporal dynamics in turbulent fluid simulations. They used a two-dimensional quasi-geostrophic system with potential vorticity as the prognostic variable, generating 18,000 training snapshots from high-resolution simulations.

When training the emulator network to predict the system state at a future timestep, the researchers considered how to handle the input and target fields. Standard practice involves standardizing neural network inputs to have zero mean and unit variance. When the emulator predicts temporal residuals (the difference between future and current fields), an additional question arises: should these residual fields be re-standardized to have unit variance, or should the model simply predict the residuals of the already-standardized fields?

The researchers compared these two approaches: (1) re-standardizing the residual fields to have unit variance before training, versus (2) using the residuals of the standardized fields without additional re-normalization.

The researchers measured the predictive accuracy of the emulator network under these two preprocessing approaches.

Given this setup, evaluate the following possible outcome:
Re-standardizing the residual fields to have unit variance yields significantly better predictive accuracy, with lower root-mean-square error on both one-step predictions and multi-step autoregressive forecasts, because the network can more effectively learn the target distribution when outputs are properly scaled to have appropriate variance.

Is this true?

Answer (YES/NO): NO